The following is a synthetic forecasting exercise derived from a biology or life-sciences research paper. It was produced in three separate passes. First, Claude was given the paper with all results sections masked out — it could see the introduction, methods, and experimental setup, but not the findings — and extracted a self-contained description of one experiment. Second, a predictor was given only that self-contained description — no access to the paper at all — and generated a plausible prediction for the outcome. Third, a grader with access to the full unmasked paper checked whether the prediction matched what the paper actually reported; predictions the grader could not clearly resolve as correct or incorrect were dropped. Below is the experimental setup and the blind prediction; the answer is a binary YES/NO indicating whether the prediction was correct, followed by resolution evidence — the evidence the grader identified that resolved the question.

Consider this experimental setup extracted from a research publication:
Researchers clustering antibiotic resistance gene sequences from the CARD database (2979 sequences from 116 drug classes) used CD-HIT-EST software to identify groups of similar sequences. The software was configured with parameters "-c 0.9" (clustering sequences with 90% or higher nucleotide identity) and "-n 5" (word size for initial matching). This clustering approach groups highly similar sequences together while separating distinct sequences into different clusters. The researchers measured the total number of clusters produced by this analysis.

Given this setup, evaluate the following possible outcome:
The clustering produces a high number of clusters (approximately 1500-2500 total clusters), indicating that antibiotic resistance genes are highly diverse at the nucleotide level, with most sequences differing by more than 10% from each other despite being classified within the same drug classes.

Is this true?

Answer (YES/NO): NO